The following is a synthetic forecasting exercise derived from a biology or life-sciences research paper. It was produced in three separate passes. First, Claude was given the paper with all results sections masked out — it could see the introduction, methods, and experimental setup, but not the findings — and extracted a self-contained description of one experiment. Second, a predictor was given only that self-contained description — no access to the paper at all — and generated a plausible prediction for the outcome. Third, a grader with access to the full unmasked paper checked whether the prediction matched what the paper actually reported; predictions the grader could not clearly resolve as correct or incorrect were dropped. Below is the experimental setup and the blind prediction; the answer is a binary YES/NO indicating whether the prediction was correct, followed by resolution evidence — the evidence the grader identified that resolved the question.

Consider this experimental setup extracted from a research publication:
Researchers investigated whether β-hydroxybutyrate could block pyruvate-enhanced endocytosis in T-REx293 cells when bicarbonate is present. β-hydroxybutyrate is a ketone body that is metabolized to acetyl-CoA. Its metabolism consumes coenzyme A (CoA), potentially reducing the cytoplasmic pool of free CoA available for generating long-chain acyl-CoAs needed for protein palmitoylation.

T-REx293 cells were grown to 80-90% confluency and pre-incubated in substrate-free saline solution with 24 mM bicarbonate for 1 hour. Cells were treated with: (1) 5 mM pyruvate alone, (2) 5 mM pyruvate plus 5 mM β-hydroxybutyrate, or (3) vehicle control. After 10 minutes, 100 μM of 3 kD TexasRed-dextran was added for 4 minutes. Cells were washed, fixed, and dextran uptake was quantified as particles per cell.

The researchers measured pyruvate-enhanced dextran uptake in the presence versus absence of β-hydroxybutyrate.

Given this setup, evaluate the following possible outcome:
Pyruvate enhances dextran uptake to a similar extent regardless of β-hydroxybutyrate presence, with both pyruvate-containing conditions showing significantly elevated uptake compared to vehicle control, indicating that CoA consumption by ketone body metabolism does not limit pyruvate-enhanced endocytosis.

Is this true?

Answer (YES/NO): NO